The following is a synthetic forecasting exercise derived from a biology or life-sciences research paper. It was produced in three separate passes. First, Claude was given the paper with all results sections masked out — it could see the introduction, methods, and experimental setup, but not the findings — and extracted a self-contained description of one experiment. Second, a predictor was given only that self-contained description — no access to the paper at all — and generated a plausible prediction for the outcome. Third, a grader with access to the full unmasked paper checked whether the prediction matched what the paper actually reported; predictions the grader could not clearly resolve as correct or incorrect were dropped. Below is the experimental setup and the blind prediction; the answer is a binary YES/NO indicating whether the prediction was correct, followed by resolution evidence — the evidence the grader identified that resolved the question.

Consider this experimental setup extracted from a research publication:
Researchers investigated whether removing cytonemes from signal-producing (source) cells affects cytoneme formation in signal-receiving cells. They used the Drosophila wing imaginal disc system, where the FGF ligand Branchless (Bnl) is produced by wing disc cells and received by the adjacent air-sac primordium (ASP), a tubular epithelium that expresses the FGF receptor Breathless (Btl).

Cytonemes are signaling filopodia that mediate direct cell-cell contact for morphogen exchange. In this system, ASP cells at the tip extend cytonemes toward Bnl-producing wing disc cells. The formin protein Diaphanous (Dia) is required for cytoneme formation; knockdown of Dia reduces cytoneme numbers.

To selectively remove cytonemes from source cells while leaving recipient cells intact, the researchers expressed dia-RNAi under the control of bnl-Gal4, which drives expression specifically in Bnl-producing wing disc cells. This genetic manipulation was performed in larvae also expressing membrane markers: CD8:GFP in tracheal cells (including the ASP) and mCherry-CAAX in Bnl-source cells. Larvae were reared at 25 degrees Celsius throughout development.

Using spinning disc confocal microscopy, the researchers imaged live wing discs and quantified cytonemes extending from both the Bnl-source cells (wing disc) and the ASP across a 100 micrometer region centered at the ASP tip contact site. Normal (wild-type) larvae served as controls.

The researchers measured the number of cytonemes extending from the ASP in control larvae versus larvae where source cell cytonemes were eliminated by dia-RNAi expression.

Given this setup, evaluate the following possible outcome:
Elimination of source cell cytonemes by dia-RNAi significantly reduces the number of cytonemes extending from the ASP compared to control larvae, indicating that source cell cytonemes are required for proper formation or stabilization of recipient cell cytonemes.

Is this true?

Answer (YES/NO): YES